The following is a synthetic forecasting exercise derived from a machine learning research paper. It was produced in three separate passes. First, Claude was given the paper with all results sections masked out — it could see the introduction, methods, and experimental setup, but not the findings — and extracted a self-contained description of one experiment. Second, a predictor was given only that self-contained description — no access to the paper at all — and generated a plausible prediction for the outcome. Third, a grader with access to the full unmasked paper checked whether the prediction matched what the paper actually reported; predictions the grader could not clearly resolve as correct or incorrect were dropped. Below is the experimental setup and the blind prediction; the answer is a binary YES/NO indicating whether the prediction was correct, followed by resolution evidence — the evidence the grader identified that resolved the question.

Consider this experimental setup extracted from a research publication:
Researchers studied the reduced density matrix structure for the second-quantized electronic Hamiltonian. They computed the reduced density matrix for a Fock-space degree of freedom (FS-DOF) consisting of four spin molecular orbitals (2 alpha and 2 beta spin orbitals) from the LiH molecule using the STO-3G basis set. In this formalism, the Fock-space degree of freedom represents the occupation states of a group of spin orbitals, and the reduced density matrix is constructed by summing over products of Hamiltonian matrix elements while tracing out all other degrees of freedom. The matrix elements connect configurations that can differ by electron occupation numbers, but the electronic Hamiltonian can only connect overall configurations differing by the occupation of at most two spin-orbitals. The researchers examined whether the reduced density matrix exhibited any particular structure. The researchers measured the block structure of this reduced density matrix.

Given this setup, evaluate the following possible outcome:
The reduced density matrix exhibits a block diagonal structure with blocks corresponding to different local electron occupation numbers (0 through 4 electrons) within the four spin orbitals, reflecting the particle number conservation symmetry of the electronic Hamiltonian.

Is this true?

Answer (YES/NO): NO